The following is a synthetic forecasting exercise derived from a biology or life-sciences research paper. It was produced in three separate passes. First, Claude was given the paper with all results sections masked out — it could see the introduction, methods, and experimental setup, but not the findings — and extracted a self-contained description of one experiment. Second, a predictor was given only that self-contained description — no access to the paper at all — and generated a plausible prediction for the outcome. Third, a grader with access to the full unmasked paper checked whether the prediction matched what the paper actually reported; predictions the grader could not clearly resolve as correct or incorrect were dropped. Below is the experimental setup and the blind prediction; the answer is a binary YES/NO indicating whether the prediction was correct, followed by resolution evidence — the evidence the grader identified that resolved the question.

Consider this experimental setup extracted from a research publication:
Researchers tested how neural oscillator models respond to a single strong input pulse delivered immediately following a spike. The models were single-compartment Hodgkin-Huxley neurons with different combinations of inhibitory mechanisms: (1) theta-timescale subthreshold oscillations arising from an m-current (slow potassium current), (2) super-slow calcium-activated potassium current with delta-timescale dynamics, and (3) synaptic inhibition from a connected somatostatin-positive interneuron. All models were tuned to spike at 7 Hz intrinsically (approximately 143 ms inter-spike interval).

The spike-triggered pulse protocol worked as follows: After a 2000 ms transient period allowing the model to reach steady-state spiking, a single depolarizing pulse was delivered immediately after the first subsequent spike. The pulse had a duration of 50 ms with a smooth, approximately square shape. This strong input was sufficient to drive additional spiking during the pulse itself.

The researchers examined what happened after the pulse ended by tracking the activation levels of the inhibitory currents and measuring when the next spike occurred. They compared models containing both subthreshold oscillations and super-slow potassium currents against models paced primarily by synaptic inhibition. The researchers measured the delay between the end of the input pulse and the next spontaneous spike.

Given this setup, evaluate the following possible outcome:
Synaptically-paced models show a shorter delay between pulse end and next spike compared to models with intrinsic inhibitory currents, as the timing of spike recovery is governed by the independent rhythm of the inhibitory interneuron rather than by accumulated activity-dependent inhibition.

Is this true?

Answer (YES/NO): YES